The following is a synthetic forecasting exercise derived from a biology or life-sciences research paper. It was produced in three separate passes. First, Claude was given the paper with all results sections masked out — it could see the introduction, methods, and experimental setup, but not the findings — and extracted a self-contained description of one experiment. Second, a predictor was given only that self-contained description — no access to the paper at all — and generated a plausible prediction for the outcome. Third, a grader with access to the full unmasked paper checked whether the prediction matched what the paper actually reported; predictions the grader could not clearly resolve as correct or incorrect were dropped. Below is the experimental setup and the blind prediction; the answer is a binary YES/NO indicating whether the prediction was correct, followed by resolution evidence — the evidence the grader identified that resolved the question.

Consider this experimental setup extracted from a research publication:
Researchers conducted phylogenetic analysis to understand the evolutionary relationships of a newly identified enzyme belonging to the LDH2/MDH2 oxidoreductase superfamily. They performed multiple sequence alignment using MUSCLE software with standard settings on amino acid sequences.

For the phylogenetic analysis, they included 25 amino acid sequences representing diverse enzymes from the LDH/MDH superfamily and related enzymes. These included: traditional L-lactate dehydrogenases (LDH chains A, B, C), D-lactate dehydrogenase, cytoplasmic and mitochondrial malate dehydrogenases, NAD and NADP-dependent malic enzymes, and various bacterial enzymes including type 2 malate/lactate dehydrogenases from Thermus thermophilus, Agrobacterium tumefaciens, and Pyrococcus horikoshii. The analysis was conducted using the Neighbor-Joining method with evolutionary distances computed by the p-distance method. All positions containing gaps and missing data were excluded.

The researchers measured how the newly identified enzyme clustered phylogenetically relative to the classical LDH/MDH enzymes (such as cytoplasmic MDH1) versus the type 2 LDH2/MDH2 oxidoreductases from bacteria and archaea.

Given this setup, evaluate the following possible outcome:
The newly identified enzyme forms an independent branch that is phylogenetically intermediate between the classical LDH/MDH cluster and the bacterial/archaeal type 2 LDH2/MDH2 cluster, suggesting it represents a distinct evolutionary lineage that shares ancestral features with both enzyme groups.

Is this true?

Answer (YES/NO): NO